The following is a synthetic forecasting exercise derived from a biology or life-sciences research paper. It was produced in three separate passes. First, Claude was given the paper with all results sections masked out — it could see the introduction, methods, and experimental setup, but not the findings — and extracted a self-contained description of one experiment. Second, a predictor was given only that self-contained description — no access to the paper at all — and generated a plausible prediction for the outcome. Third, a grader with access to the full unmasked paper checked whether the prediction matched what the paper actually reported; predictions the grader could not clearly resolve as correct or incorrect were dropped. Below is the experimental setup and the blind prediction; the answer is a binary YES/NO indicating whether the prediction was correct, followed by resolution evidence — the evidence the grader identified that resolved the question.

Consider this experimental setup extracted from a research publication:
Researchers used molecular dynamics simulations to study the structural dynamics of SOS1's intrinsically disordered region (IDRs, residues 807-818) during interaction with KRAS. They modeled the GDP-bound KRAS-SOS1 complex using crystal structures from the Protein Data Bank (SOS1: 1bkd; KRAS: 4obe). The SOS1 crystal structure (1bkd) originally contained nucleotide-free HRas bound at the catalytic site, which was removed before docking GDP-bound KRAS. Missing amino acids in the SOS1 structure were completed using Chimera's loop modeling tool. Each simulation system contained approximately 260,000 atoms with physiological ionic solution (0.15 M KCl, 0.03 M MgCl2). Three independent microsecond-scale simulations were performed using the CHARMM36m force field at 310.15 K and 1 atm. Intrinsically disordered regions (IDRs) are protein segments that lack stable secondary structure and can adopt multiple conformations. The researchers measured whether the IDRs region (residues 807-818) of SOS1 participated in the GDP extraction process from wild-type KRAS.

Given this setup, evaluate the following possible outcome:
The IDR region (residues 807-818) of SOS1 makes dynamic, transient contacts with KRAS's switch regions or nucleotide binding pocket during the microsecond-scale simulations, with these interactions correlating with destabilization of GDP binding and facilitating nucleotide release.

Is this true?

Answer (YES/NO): NO